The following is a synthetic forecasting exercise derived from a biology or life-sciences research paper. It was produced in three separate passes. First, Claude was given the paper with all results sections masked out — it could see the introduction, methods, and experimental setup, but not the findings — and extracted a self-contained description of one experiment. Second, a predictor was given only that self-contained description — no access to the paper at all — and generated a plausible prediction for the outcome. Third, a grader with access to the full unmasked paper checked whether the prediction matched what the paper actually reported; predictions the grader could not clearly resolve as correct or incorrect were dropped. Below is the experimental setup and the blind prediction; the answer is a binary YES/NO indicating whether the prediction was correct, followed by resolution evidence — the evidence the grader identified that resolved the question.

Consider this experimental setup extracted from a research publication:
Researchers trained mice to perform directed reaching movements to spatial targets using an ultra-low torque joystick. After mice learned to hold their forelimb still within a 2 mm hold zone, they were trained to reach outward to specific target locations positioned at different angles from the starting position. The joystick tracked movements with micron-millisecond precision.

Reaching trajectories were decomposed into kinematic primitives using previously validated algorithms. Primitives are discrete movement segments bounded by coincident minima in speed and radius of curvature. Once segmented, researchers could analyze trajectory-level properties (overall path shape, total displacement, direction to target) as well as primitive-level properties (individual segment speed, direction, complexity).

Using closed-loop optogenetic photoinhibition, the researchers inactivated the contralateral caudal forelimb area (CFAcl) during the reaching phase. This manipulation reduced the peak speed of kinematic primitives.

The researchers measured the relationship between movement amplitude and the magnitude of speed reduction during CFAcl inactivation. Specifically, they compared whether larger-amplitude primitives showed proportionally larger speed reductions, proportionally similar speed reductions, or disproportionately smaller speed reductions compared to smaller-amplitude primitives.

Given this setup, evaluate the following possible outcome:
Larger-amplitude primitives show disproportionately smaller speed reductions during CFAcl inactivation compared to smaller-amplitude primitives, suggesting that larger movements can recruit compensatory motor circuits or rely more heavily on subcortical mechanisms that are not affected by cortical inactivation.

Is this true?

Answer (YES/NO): NO